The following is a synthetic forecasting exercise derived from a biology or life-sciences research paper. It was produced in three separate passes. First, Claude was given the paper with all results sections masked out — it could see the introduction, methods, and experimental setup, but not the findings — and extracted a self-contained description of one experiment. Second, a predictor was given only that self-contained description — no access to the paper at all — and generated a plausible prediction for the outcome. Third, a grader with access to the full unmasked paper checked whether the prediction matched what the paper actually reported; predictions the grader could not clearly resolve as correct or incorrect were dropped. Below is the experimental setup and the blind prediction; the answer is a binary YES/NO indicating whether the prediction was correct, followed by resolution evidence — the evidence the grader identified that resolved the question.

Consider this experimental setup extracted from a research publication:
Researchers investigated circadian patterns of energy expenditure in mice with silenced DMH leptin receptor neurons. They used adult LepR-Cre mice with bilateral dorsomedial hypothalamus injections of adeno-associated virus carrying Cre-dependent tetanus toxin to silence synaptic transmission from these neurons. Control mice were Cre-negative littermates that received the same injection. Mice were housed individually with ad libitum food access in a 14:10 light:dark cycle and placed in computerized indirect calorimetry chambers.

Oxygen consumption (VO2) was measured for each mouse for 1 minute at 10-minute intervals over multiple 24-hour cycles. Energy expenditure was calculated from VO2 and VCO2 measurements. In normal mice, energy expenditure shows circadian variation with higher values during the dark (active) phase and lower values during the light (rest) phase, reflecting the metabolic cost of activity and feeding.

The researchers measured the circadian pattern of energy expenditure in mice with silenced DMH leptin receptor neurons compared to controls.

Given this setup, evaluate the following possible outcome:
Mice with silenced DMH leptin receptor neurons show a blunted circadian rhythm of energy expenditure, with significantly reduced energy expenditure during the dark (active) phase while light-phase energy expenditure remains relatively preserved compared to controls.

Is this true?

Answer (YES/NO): NO